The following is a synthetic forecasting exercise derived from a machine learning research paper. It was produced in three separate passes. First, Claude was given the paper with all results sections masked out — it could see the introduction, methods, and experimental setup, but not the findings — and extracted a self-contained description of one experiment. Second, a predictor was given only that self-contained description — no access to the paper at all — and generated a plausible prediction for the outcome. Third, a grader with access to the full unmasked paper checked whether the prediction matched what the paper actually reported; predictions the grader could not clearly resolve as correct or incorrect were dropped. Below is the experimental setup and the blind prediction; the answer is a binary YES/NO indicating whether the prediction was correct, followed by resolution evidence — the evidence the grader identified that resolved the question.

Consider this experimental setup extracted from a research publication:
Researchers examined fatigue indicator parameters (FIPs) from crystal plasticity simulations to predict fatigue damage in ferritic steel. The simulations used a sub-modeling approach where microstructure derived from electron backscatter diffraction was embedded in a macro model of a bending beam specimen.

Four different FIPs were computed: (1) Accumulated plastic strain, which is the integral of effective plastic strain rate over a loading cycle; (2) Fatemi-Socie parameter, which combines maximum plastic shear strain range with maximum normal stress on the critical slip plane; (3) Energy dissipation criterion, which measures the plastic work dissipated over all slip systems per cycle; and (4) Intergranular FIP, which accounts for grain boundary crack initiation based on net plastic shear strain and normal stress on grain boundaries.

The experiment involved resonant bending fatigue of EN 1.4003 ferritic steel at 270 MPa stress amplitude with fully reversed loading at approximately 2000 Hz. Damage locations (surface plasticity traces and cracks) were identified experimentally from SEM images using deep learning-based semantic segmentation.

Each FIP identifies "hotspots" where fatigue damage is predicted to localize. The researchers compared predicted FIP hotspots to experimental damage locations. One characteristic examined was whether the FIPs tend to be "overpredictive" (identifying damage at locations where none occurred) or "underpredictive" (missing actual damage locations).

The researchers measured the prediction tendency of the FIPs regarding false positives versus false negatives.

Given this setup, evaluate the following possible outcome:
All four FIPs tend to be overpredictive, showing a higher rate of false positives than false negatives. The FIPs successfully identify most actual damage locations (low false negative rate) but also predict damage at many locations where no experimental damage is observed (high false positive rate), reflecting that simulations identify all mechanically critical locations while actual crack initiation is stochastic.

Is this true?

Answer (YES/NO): NO